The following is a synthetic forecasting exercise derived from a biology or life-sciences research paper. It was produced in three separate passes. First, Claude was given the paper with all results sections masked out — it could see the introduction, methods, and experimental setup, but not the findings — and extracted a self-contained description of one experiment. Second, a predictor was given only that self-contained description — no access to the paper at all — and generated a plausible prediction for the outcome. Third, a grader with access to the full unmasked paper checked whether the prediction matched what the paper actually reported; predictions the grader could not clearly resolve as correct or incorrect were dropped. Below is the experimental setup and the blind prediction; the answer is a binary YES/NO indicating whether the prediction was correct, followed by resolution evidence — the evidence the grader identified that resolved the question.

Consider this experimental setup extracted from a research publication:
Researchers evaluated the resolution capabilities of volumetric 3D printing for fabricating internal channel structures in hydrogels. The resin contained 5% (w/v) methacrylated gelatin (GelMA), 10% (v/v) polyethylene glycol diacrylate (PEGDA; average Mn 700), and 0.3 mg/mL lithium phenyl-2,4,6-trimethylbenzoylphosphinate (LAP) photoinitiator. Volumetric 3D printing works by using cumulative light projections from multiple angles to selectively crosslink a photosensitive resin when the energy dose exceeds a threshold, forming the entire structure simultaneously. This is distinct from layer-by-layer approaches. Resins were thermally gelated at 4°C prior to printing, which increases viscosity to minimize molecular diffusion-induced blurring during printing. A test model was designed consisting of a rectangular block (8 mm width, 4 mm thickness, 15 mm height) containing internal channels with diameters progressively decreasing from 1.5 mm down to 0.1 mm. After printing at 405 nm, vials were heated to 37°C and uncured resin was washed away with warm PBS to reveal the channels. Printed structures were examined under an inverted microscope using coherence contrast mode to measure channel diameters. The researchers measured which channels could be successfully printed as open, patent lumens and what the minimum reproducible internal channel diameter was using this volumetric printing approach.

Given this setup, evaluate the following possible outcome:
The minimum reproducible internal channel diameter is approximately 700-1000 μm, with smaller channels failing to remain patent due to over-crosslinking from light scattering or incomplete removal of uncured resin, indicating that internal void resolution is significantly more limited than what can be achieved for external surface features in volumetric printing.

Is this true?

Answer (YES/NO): NO